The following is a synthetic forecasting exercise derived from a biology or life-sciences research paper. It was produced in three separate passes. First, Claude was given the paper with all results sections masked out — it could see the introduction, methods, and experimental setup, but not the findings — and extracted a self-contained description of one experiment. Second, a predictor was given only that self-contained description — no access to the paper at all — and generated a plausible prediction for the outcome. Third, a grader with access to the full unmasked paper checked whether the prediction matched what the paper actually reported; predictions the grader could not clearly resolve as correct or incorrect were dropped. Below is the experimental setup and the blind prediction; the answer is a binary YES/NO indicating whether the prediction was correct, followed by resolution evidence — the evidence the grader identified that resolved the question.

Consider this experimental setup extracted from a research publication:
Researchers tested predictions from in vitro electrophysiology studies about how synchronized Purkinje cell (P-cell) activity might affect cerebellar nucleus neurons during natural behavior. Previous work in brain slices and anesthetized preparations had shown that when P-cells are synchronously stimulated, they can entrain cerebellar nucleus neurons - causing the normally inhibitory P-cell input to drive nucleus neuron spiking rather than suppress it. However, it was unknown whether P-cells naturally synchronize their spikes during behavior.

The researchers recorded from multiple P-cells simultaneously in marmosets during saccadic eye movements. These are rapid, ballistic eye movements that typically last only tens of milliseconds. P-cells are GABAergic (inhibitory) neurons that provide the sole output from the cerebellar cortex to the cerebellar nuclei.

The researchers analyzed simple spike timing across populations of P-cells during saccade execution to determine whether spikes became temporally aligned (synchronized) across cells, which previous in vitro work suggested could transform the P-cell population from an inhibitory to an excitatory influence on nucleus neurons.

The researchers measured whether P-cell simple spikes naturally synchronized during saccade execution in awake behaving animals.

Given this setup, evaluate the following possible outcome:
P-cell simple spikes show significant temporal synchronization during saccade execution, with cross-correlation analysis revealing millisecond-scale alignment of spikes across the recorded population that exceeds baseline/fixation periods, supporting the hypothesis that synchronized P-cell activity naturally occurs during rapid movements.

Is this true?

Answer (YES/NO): YES